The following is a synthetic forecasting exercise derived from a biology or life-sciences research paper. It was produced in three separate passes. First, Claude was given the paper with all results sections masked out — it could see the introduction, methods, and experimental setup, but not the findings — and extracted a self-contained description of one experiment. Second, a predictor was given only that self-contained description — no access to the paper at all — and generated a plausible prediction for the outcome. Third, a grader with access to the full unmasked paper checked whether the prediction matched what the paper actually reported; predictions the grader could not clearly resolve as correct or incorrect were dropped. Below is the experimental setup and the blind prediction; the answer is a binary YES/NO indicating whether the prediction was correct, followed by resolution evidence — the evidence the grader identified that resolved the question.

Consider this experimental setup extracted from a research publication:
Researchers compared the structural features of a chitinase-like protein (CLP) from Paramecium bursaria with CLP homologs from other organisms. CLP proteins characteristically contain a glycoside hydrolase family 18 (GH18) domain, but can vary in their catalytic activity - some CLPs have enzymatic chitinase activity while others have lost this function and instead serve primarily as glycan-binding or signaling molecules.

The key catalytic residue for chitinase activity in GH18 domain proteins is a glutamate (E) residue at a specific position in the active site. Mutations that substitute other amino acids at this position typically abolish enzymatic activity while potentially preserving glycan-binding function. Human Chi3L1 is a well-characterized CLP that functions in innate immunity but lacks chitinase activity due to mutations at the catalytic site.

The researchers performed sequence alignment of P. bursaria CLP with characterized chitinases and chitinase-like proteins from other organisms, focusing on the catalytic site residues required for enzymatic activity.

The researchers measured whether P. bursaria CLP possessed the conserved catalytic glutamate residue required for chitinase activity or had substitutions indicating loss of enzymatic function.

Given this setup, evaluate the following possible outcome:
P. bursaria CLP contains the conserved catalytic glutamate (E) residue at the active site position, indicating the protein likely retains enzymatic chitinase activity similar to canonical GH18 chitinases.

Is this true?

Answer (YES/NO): NO